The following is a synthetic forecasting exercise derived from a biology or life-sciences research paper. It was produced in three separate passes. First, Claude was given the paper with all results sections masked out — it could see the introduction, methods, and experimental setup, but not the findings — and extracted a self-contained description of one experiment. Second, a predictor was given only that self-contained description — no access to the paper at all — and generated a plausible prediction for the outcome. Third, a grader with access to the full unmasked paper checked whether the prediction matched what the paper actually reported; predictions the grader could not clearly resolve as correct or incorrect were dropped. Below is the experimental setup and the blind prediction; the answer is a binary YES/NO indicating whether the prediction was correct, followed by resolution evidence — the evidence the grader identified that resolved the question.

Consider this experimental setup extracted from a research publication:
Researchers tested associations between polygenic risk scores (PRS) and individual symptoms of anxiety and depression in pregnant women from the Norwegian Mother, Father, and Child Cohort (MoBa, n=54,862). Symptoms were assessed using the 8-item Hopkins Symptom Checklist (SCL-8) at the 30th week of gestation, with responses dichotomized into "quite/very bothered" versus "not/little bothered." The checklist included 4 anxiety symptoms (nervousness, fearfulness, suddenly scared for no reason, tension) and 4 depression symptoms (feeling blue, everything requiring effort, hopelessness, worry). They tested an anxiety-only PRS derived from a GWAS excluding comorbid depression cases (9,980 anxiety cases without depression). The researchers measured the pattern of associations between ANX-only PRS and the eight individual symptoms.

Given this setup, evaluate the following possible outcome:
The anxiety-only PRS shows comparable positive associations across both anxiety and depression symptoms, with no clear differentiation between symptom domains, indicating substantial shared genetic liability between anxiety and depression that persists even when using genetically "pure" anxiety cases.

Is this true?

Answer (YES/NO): NO